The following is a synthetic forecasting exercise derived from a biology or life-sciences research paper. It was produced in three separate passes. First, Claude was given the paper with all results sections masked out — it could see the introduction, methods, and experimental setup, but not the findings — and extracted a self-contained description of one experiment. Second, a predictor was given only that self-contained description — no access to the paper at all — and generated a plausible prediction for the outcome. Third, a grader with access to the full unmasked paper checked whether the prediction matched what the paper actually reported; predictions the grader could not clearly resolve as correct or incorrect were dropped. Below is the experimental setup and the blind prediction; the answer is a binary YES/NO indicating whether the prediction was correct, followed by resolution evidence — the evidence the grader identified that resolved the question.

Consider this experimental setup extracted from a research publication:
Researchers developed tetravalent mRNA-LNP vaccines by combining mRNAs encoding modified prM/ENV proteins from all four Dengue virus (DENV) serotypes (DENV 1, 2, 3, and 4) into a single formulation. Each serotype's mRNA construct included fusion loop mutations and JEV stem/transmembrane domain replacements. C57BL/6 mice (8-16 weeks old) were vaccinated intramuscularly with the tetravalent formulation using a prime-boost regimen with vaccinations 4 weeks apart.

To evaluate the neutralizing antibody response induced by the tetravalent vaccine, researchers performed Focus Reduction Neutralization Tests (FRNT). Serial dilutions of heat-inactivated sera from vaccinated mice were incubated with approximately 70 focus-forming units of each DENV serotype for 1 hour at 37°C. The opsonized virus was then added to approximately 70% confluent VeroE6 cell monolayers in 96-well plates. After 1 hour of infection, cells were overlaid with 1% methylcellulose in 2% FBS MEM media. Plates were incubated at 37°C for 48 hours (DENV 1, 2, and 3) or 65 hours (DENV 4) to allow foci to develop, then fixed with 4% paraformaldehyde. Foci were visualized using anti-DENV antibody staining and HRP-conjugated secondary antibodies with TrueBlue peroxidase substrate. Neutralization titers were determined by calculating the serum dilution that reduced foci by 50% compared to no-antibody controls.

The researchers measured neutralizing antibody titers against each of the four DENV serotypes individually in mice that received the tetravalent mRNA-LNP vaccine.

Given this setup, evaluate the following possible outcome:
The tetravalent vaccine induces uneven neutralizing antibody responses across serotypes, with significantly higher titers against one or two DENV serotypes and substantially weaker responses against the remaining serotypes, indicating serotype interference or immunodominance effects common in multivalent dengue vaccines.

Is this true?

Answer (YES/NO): NO